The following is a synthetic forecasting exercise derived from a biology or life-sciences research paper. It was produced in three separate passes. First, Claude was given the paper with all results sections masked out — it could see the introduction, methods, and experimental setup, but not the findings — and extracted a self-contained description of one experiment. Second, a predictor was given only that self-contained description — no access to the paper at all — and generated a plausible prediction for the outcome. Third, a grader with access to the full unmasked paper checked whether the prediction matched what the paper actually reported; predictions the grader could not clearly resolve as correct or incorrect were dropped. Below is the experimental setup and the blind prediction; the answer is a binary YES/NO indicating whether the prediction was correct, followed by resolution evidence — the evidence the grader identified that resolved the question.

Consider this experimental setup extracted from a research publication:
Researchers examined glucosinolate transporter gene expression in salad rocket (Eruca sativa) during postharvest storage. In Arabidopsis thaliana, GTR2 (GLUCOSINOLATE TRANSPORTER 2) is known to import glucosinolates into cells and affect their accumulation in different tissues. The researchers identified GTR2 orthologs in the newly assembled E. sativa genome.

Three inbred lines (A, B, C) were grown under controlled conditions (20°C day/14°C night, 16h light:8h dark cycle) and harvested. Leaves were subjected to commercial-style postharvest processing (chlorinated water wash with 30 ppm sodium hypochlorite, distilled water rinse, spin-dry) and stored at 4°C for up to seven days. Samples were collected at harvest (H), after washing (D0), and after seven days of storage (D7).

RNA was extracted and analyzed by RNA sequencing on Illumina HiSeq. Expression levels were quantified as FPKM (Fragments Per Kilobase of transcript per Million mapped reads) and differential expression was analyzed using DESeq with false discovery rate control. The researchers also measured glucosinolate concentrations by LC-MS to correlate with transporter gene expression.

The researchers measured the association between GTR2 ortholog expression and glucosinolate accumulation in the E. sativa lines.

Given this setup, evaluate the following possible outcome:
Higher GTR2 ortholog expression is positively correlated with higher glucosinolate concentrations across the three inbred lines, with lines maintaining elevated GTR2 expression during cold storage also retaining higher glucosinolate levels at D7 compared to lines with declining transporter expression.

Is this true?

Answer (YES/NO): YES